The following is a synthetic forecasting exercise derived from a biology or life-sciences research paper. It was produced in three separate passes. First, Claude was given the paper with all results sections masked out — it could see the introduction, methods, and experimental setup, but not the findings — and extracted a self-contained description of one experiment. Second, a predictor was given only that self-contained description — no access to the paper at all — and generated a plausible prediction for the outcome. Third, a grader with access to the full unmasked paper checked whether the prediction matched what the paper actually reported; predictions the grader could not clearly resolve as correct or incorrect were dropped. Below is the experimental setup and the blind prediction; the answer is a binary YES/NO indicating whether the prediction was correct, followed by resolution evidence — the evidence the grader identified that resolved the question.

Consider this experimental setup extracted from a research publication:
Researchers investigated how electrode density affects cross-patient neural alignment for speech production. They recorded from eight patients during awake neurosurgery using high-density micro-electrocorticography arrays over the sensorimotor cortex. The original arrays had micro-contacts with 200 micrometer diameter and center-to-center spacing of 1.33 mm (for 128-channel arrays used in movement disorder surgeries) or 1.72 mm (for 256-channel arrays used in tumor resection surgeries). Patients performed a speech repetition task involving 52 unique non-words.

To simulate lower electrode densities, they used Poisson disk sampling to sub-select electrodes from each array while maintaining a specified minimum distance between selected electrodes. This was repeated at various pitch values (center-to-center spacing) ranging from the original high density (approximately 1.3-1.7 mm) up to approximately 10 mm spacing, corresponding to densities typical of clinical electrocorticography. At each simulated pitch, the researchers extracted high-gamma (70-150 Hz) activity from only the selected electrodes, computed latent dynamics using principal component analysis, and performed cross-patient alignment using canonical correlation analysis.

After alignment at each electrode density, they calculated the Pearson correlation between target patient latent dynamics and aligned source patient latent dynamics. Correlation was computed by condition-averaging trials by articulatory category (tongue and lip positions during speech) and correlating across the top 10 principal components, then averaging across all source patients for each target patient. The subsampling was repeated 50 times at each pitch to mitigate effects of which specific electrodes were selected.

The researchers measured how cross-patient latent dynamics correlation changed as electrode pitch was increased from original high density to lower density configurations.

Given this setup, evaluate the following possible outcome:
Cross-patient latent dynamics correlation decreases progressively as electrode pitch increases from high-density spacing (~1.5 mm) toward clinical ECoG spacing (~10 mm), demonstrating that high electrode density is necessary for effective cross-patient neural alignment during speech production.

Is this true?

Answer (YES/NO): YES